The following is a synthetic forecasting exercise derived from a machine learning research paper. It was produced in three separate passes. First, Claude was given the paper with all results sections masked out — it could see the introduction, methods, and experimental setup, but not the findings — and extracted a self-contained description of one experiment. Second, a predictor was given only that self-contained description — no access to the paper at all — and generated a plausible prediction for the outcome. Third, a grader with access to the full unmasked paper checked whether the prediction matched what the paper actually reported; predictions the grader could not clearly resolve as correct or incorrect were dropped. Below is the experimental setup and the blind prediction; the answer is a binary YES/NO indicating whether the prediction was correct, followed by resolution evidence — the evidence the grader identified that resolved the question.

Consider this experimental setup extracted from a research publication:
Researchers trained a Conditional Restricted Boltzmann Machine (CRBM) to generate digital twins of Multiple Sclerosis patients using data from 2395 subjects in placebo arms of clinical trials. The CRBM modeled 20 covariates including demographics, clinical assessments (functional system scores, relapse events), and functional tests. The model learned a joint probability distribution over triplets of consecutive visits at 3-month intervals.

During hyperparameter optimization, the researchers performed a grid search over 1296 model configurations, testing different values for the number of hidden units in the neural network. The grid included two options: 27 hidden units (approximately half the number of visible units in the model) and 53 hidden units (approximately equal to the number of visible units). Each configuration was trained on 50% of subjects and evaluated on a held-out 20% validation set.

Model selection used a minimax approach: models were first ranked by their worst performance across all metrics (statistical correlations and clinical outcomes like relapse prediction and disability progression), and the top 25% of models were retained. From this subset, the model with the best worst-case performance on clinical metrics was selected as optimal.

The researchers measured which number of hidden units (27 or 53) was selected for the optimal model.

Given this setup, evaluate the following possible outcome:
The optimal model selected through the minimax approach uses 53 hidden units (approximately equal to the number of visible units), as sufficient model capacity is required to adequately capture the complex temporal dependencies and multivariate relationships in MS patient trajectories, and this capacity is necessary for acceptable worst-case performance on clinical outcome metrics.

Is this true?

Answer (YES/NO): NO